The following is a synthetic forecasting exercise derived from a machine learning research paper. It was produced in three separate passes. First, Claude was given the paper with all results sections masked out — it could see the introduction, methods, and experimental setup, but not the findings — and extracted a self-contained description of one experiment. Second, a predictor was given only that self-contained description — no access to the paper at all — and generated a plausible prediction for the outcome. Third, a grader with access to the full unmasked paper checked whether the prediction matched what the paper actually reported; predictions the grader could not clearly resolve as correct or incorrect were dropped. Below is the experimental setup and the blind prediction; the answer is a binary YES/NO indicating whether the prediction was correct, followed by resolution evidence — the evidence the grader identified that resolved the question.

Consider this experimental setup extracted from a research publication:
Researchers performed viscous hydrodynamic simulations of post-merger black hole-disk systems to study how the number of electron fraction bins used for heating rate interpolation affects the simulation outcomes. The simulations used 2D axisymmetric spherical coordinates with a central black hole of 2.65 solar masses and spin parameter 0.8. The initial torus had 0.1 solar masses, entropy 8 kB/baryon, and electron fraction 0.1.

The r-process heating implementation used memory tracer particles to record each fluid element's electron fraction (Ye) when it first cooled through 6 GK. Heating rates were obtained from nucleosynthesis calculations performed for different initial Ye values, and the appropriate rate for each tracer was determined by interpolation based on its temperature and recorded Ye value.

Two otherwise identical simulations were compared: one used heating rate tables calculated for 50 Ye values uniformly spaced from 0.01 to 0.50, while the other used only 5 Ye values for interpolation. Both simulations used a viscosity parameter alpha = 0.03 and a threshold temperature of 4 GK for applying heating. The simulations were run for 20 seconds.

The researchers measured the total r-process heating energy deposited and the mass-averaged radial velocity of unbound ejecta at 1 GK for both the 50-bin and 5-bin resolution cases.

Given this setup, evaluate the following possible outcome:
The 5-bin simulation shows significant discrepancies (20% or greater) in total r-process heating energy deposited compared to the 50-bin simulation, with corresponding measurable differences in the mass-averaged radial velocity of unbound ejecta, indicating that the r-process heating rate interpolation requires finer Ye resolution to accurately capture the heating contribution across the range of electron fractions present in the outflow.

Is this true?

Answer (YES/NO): NO